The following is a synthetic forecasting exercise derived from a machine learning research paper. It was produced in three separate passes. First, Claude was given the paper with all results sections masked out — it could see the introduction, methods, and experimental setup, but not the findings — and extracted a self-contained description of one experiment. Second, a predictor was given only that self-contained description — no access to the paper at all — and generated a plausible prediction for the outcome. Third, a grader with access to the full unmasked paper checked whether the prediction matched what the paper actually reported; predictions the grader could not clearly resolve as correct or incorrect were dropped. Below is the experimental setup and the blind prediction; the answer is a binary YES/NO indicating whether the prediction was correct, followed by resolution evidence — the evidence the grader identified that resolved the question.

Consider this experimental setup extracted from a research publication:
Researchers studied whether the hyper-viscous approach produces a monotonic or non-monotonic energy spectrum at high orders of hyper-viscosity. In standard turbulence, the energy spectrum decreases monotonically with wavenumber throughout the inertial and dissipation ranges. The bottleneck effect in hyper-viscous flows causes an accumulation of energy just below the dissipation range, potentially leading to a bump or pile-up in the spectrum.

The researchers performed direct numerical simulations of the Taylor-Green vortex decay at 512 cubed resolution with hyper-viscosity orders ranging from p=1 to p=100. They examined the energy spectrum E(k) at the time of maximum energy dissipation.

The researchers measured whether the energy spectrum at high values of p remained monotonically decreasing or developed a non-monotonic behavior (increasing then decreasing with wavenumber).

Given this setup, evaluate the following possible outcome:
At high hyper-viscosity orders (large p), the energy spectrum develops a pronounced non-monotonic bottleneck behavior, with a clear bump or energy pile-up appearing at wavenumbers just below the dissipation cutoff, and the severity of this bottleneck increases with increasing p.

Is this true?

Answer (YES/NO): YES